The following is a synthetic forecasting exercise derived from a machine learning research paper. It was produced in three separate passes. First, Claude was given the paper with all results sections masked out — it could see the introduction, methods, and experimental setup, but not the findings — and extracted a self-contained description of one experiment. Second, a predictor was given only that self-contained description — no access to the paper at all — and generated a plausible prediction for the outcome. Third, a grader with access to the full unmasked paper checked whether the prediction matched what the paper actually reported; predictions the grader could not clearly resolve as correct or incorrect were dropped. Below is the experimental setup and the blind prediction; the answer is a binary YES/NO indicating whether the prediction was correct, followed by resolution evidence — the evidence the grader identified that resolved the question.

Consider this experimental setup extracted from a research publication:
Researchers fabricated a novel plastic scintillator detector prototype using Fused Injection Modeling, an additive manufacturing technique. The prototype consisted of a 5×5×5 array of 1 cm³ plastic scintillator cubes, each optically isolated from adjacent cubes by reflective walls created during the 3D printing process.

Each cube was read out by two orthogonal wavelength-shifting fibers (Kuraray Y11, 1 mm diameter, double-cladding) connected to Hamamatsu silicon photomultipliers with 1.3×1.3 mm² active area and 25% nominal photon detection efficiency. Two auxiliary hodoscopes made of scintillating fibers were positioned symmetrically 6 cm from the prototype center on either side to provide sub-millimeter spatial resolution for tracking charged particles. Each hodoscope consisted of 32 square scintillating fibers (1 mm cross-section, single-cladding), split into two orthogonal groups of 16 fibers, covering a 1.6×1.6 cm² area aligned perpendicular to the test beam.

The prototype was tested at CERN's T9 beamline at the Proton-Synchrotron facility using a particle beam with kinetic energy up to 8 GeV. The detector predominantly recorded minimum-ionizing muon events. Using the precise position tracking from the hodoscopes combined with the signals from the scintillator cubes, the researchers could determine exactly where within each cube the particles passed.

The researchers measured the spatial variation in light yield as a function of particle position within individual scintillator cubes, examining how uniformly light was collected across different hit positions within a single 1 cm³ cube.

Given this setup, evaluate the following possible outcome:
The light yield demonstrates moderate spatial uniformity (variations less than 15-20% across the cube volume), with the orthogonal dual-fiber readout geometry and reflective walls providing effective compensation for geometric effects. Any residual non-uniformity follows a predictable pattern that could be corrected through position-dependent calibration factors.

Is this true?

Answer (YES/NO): YES